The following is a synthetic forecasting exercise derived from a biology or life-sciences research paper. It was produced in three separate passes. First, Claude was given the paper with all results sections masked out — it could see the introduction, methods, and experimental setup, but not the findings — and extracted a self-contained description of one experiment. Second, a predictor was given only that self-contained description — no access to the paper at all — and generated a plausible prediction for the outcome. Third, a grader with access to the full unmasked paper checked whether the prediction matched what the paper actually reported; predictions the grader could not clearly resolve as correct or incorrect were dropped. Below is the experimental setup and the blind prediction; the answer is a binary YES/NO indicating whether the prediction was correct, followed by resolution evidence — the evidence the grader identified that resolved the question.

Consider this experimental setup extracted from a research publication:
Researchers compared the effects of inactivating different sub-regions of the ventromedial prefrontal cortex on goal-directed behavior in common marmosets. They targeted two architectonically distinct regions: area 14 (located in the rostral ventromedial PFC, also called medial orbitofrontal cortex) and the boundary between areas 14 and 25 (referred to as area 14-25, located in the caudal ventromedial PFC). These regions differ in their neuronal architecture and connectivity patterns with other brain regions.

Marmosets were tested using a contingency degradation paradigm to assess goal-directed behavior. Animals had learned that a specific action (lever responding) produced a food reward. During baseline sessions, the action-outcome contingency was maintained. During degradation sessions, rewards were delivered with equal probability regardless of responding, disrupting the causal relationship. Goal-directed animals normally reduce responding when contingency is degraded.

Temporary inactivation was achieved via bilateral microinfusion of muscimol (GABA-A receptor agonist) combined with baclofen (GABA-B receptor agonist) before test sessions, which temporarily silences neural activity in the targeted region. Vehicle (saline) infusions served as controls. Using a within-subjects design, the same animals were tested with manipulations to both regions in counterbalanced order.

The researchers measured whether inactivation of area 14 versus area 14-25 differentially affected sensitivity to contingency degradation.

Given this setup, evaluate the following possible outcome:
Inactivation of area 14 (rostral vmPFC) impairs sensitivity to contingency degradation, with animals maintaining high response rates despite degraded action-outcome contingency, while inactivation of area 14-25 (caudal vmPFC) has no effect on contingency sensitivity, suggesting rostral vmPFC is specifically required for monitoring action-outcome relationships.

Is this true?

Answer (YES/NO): NO